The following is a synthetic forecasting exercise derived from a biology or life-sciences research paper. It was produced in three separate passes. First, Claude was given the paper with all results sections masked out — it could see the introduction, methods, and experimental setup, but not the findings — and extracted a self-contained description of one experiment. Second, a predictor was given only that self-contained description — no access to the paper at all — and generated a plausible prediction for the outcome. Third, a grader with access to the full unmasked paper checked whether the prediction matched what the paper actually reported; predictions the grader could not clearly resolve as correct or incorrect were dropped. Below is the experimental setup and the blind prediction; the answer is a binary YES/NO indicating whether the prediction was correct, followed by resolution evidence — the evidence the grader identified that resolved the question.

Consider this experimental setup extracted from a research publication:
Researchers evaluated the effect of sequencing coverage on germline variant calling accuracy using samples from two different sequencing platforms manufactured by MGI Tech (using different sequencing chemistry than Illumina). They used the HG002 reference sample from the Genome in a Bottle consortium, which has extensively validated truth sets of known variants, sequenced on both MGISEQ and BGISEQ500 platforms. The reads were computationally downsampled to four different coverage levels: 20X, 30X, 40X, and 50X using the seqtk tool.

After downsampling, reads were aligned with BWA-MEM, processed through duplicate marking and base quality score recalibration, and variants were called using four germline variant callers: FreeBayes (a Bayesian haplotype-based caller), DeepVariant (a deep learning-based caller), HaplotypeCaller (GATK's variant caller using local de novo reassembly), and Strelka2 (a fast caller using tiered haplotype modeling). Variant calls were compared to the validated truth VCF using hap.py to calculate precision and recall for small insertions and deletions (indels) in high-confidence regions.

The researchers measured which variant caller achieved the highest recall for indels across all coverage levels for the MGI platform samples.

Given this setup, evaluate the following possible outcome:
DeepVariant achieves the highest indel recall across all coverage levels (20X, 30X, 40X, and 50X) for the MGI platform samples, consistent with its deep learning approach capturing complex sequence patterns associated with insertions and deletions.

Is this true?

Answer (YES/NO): NO